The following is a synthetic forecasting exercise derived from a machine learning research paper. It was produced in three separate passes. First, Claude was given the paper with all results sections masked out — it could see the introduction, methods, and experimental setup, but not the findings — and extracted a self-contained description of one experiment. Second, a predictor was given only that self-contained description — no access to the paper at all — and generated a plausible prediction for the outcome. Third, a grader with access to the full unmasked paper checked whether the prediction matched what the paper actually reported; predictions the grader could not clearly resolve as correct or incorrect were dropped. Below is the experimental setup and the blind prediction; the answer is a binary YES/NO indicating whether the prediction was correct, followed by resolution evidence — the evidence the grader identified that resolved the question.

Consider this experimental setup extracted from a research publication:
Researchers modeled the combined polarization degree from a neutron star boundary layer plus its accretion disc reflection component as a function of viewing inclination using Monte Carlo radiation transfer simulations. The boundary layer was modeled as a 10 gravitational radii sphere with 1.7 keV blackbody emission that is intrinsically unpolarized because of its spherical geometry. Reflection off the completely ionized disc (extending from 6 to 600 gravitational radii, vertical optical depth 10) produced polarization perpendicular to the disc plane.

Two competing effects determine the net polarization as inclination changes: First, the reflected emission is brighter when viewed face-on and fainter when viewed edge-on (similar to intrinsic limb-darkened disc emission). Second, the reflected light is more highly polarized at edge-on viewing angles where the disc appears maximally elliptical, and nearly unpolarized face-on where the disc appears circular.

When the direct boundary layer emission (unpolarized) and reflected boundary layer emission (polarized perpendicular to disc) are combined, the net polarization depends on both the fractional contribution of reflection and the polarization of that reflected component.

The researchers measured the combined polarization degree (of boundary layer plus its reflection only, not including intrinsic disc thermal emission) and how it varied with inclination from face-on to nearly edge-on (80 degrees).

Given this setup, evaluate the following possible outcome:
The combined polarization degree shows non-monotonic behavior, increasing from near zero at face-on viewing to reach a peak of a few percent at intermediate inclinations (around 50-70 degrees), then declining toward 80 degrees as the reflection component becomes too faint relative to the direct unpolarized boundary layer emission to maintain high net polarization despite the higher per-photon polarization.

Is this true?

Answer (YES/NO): NO